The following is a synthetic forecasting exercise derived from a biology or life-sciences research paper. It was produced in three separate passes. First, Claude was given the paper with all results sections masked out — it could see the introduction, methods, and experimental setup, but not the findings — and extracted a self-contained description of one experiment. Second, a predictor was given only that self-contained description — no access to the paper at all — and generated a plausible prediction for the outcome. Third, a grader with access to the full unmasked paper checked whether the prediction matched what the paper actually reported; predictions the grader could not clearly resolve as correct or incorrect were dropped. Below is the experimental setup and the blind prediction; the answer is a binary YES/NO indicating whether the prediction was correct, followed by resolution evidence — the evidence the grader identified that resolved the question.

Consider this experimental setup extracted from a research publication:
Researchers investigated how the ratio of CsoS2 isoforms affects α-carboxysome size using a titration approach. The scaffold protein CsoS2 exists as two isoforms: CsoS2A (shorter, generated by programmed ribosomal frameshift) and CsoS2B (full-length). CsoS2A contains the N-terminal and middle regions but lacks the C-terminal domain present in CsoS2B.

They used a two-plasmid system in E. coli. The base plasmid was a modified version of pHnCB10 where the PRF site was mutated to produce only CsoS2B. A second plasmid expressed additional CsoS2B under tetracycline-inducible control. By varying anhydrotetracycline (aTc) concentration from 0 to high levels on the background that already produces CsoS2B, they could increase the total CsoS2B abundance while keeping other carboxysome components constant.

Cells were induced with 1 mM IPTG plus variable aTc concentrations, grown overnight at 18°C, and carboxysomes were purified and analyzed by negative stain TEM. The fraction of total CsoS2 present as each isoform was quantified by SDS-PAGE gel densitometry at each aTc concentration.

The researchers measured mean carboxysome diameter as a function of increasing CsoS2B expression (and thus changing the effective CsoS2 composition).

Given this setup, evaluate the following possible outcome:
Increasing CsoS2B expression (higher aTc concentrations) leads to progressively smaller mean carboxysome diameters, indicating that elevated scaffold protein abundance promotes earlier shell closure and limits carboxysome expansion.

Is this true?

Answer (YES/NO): YES